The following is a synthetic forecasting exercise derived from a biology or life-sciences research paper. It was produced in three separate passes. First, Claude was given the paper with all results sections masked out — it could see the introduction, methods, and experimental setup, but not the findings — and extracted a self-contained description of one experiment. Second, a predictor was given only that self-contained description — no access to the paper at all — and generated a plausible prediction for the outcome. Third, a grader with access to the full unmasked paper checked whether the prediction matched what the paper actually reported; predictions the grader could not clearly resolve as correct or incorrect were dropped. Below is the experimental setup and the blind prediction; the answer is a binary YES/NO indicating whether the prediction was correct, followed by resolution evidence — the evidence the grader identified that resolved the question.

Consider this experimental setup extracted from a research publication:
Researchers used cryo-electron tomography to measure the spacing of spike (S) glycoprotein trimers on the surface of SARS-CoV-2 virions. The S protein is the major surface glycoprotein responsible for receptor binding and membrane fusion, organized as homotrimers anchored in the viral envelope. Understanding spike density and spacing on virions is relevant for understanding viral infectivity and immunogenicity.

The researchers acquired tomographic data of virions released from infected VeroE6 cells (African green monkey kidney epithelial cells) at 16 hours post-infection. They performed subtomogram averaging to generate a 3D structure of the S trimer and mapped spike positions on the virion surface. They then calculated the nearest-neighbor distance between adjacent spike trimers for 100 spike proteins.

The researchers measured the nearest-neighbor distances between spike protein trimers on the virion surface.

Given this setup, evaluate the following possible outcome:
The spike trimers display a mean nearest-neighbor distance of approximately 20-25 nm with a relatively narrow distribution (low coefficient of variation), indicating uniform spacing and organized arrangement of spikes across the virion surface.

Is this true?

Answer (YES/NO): NO